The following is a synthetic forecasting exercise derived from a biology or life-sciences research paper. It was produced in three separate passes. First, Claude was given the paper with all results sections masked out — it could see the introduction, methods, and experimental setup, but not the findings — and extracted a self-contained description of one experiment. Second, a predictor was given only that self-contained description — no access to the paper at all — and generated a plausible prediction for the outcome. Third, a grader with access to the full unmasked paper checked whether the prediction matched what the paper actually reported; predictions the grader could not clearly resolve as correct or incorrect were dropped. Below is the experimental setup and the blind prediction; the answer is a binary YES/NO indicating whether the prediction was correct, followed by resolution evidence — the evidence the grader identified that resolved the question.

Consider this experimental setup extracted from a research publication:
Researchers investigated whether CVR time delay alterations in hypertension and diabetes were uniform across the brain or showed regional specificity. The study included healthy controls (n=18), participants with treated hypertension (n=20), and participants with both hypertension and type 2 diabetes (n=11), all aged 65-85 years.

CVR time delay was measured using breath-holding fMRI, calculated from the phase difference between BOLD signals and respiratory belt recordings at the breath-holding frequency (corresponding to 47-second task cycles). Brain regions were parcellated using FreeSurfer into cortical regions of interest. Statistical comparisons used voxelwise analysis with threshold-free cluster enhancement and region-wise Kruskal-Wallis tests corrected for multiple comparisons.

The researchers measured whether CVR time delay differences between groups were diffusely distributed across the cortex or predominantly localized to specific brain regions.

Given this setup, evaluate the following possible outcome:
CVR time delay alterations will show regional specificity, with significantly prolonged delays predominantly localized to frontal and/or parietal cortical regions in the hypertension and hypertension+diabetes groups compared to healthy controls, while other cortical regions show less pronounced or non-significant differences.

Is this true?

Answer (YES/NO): NO